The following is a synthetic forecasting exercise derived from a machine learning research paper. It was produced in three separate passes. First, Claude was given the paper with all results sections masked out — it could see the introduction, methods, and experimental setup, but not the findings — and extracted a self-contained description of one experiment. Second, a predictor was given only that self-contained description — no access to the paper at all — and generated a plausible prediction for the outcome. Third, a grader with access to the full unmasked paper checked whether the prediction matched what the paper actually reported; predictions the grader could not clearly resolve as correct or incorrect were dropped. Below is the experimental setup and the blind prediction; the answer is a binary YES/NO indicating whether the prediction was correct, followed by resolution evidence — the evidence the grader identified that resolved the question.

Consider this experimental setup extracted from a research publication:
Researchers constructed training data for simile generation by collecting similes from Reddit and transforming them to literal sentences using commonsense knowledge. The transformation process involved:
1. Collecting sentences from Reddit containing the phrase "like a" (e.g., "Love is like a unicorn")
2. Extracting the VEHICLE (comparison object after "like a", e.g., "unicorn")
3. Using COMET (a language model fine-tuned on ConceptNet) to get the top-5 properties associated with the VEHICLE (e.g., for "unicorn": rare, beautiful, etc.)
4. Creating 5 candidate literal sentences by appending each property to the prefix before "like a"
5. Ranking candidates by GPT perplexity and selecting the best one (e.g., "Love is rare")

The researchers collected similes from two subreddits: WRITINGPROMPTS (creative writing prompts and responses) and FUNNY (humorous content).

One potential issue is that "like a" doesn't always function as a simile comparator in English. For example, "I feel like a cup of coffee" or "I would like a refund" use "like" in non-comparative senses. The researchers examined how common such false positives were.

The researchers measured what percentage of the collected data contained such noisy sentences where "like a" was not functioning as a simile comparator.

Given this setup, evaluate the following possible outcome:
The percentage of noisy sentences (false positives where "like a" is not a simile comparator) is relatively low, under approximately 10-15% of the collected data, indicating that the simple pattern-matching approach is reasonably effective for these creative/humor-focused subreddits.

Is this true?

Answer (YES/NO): YES